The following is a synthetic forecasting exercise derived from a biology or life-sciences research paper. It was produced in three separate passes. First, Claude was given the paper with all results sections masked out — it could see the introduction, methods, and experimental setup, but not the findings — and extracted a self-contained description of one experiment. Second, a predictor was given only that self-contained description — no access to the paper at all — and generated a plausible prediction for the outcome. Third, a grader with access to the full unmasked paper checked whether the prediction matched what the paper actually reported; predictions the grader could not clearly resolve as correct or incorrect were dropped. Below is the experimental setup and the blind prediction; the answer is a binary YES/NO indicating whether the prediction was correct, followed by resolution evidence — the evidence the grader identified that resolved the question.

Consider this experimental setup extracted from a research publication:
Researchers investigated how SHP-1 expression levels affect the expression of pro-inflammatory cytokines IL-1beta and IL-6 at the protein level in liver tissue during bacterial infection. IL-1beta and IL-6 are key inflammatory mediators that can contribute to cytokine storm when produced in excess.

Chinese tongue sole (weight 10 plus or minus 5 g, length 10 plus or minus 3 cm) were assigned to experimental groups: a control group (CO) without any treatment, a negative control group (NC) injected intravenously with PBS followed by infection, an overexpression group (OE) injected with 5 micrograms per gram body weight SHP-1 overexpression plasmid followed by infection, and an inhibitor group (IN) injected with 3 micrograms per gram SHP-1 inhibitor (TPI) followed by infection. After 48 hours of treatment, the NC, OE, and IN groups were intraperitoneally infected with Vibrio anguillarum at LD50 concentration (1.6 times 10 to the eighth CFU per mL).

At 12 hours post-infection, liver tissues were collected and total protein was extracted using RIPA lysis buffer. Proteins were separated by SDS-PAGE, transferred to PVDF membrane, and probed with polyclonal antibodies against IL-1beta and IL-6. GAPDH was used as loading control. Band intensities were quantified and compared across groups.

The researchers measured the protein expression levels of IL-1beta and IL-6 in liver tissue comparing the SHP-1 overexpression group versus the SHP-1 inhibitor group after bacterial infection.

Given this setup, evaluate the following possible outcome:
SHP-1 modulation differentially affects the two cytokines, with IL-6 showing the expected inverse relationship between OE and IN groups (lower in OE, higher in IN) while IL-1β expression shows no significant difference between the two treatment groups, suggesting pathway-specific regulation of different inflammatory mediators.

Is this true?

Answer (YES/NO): NO